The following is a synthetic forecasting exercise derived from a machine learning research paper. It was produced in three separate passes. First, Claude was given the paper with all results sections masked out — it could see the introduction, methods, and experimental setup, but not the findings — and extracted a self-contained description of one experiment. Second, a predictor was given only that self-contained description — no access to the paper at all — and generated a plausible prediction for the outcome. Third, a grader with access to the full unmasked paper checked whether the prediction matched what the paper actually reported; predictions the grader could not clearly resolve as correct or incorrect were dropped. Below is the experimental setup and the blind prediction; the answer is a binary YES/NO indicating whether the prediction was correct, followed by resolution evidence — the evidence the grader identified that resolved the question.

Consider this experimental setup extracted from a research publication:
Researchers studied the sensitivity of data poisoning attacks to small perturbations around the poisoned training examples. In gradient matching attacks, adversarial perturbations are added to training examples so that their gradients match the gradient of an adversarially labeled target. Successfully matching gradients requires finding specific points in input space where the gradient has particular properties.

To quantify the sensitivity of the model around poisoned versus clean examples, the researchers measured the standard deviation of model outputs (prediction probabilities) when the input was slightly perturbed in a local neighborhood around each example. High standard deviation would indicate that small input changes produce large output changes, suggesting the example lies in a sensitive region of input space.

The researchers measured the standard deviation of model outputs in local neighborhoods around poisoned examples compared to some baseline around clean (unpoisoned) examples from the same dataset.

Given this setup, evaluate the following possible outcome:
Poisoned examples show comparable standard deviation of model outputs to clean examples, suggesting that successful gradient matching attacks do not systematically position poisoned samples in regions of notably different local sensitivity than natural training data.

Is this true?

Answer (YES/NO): NO